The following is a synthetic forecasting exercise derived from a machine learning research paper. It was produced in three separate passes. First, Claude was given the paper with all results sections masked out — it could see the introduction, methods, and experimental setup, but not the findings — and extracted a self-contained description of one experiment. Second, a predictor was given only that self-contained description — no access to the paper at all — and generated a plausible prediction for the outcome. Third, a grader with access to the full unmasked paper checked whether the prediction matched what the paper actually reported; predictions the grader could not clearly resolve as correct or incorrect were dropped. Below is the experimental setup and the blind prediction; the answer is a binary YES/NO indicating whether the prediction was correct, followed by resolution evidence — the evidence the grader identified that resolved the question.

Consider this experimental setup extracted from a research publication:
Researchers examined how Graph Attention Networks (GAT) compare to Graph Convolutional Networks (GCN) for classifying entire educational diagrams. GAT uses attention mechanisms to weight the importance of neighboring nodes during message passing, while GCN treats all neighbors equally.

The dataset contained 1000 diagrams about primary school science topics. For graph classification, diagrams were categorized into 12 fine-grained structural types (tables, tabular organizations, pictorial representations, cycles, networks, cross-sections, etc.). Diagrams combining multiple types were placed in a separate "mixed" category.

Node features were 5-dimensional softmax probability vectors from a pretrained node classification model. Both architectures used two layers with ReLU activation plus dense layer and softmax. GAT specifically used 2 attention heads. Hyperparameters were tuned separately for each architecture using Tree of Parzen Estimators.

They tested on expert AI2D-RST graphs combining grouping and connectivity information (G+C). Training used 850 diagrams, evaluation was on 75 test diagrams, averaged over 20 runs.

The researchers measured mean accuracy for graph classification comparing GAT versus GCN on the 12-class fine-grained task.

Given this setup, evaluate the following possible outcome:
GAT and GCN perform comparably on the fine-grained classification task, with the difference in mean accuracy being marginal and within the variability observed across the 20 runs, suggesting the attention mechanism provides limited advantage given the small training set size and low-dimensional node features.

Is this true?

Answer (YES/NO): NO